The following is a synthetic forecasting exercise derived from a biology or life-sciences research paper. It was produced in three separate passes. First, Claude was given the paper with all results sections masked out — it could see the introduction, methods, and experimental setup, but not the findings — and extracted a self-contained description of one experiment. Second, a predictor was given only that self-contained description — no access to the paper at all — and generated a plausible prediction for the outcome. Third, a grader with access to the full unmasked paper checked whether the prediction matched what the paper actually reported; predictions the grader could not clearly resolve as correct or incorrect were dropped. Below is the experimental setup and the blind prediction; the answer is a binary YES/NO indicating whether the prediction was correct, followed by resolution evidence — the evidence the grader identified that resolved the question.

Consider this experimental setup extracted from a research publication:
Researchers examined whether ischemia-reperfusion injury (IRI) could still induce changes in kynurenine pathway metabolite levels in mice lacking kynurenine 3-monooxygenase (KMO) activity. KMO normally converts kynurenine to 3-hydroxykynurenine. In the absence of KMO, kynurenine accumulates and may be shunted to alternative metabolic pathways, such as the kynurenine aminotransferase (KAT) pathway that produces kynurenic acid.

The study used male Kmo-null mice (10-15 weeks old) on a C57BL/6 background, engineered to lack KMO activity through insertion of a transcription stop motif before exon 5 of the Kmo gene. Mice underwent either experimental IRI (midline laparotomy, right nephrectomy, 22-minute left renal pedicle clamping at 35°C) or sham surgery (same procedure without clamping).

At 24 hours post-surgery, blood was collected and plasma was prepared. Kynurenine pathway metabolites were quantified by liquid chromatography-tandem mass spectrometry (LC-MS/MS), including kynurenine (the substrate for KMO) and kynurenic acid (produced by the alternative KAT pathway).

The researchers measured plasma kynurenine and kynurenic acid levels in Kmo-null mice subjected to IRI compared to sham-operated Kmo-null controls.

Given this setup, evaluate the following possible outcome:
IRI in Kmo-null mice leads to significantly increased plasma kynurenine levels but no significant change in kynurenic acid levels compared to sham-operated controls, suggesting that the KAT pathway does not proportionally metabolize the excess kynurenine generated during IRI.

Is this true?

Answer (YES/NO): NO